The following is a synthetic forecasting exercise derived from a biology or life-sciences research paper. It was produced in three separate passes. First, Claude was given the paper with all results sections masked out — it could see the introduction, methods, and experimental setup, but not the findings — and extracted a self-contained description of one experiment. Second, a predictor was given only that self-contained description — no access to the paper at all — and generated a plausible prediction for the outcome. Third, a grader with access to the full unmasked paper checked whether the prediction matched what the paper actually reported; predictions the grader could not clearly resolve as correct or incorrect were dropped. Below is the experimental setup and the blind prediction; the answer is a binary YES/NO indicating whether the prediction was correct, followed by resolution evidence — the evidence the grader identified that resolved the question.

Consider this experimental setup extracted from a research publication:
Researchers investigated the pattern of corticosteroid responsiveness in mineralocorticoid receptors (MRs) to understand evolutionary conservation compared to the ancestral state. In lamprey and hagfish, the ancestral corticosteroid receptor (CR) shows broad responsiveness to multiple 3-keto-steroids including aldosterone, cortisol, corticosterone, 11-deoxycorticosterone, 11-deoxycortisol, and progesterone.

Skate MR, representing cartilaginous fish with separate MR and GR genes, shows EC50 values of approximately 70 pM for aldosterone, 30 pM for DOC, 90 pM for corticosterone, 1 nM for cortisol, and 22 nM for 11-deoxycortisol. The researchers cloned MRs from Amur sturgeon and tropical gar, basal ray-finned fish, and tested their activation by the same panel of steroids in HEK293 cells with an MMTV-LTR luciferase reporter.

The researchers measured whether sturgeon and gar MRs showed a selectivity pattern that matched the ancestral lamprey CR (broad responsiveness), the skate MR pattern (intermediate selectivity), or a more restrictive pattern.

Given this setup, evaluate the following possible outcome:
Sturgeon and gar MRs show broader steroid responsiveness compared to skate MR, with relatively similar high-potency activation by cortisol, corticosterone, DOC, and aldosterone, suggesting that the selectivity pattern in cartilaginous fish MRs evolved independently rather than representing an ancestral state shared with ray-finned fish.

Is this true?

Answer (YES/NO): YES